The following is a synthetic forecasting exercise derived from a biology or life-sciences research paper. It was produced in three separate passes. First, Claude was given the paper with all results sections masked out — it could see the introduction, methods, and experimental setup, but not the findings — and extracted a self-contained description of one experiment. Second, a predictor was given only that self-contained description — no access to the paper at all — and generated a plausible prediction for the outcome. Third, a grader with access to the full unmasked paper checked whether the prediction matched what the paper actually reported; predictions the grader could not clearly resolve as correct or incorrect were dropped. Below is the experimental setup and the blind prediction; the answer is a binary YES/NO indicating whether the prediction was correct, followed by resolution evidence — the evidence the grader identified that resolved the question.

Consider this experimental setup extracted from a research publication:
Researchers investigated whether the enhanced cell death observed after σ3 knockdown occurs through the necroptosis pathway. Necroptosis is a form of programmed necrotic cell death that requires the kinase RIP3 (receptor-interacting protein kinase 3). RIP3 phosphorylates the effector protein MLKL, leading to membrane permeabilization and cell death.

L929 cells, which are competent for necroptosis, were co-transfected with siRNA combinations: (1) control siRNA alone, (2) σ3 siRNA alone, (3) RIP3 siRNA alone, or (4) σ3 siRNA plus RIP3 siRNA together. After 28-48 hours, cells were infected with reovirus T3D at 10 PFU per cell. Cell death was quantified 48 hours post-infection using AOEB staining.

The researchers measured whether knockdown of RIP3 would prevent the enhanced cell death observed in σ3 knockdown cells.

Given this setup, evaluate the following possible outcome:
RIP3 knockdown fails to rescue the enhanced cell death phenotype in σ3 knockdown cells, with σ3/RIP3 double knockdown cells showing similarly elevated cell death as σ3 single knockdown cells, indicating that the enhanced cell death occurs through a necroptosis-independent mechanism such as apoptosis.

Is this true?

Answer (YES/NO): NO